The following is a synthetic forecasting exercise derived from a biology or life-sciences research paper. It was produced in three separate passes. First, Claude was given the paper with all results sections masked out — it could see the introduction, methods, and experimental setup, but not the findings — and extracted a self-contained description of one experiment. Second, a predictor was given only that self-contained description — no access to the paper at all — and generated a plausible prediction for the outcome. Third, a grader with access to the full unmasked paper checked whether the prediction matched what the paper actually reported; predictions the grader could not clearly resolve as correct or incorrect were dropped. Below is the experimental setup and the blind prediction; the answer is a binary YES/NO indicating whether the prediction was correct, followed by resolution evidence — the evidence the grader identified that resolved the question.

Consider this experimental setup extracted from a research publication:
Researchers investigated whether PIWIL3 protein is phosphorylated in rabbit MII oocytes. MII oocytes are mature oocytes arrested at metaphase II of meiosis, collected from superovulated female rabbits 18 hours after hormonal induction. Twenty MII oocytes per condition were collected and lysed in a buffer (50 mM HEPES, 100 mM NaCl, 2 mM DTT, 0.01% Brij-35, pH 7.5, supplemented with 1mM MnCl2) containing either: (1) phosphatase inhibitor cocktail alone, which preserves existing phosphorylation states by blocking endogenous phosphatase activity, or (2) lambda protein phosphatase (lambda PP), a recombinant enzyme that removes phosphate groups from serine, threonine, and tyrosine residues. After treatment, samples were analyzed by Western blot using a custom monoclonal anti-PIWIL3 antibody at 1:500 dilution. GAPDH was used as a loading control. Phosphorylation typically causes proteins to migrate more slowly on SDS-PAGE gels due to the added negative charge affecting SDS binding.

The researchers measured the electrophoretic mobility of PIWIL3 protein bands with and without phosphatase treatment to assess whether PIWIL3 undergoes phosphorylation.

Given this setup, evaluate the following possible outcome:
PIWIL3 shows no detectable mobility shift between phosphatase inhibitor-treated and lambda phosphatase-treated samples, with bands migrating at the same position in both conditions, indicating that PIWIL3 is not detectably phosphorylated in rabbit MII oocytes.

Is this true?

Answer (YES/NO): YES